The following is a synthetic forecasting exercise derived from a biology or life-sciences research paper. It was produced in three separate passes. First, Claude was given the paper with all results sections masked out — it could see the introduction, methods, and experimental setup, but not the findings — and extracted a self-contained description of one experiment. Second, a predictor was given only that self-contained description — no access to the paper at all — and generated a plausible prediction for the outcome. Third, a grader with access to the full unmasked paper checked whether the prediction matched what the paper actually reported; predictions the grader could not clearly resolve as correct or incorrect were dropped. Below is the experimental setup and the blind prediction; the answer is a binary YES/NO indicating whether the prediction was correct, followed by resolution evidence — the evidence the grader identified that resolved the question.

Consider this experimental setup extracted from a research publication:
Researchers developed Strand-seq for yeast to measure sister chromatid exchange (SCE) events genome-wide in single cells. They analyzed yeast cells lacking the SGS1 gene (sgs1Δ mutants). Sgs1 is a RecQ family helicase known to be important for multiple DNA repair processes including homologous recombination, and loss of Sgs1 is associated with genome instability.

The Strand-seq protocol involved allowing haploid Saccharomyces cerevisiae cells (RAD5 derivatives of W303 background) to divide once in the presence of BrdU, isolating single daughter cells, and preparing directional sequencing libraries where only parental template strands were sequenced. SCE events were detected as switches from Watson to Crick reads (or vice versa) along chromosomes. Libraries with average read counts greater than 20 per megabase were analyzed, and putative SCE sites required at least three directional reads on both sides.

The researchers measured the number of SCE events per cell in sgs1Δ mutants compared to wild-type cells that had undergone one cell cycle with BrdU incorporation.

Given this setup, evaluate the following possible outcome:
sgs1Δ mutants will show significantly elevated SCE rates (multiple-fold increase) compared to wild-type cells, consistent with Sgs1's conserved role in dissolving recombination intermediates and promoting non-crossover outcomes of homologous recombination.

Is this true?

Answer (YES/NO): YES